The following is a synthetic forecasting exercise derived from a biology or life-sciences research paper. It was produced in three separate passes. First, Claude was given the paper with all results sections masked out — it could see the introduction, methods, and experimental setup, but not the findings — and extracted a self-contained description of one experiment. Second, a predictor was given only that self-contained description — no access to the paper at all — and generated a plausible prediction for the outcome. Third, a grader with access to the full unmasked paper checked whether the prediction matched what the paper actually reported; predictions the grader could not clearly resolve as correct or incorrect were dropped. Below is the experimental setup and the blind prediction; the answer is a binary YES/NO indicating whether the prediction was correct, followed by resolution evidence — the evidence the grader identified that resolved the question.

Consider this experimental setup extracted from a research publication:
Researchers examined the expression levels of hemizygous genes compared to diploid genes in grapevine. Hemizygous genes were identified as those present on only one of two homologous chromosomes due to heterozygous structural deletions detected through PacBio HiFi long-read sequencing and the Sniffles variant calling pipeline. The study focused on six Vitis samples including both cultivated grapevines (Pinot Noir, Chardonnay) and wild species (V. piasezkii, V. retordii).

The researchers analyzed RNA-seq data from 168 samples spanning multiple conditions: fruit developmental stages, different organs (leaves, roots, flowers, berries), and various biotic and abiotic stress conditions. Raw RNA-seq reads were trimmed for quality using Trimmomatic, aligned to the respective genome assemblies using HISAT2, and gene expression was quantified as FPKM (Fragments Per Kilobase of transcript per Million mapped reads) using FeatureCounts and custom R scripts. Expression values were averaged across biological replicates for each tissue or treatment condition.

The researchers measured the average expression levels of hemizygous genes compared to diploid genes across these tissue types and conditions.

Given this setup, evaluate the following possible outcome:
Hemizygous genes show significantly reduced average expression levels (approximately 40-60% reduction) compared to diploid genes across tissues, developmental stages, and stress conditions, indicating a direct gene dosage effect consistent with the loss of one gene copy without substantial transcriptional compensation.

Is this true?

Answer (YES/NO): NO